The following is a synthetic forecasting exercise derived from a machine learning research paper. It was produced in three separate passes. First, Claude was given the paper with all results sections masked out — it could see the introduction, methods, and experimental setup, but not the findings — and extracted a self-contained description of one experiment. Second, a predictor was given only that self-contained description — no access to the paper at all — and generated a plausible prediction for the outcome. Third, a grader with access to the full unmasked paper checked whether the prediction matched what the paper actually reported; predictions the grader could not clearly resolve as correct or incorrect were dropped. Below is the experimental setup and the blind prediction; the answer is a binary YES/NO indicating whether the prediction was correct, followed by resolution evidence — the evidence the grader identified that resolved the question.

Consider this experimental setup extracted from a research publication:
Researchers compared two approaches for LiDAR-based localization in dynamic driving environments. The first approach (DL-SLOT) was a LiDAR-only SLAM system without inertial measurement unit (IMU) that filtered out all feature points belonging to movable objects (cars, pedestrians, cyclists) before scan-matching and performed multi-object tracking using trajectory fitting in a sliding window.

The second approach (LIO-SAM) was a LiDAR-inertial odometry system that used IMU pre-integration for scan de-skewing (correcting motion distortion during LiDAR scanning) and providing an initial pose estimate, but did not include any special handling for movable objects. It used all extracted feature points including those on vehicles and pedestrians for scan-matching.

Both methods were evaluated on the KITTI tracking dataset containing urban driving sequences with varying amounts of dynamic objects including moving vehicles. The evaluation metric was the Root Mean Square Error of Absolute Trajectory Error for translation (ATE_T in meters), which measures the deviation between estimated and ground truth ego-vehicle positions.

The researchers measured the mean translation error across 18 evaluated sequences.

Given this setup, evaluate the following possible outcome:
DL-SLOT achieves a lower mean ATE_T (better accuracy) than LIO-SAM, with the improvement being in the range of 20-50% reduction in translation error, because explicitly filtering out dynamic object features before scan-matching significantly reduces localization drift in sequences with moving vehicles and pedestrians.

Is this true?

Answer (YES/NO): NO